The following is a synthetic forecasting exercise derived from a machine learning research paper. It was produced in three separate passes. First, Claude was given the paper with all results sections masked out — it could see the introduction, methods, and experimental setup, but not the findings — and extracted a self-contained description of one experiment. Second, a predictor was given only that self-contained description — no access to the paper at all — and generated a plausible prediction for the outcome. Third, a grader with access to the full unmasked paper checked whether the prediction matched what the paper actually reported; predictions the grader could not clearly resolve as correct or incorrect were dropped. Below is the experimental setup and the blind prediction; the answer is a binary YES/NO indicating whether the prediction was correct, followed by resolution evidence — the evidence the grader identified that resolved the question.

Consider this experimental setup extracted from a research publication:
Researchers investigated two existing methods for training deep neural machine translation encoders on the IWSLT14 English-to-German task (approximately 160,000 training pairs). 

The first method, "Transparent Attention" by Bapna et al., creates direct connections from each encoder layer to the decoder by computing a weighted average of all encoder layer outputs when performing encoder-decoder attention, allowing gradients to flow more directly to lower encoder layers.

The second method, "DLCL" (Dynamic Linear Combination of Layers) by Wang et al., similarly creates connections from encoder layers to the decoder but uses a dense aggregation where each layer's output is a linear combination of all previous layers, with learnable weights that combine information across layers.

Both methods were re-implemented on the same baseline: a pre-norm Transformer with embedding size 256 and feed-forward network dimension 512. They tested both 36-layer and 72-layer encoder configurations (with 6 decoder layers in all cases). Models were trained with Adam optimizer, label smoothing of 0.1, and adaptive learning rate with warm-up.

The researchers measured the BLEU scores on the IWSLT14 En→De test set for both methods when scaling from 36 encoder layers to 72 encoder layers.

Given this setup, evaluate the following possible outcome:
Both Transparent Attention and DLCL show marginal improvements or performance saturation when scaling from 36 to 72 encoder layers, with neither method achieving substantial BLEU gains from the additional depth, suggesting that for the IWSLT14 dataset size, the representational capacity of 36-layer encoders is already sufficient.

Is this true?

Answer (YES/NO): NO